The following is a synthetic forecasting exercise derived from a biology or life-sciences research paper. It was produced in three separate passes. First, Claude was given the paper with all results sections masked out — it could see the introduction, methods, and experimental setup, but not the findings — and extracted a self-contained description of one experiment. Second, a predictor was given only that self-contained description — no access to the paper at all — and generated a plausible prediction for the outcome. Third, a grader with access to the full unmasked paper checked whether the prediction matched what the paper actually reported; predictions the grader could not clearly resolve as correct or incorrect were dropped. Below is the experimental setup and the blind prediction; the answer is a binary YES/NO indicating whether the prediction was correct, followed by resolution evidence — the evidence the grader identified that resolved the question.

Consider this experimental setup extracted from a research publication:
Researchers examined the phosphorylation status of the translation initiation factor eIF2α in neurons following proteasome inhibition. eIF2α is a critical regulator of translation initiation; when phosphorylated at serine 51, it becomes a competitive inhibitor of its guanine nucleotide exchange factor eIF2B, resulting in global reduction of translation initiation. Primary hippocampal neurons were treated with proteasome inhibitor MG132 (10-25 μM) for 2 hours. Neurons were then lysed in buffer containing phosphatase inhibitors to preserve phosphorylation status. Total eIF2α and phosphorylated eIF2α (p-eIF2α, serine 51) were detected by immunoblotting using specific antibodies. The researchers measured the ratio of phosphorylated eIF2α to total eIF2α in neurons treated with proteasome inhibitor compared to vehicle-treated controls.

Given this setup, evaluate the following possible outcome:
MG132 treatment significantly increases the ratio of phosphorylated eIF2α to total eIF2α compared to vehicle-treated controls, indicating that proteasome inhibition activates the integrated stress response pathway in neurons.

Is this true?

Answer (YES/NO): YES